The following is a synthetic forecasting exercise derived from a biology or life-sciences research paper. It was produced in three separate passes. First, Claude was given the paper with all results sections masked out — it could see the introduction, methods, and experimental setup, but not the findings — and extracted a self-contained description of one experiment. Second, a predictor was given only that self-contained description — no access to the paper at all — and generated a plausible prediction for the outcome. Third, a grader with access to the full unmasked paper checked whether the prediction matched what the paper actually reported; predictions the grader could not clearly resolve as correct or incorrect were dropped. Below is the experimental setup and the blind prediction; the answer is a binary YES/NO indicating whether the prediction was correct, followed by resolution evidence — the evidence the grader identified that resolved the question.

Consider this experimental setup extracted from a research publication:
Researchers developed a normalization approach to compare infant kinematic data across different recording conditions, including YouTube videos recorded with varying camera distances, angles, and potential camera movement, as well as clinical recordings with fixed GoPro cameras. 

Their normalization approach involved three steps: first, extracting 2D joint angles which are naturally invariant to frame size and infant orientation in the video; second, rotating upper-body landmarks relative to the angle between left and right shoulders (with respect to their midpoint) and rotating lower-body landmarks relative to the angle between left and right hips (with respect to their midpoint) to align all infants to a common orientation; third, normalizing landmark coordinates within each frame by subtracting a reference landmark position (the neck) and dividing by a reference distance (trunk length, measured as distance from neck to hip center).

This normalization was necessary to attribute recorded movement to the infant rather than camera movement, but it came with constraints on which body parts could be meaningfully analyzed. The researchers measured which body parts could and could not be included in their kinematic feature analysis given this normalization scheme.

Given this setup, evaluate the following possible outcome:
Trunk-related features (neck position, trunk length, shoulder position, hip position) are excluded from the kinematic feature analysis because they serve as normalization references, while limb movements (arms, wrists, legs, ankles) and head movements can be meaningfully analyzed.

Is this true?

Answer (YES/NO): NO